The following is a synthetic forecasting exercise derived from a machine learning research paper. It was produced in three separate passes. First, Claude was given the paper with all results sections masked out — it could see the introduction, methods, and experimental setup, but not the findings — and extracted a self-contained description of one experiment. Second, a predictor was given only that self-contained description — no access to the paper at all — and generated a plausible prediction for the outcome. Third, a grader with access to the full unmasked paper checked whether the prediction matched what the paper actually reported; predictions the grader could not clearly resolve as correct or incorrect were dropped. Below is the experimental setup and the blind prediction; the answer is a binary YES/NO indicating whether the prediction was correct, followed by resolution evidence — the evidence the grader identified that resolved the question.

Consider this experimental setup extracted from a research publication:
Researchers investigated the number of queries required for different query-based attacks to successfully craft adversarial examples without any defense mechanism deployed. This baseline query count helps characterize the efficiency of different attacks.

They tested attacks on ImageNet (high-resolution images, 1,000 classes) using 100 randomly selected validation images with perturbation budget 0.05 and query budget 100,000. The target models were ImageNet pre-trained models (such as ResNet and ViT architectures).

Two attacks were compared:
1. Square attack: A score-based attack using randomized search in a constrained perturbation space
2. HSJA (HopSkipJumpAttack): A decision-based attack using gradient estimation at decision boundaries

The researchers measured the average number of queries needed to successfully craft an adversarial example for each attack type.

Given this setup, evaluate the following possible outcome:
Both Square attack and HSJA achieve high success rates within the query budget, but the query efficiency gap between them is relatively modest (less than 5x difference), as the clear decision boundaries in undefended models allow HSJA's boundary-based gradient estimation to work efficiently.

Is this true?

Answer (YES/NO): NO